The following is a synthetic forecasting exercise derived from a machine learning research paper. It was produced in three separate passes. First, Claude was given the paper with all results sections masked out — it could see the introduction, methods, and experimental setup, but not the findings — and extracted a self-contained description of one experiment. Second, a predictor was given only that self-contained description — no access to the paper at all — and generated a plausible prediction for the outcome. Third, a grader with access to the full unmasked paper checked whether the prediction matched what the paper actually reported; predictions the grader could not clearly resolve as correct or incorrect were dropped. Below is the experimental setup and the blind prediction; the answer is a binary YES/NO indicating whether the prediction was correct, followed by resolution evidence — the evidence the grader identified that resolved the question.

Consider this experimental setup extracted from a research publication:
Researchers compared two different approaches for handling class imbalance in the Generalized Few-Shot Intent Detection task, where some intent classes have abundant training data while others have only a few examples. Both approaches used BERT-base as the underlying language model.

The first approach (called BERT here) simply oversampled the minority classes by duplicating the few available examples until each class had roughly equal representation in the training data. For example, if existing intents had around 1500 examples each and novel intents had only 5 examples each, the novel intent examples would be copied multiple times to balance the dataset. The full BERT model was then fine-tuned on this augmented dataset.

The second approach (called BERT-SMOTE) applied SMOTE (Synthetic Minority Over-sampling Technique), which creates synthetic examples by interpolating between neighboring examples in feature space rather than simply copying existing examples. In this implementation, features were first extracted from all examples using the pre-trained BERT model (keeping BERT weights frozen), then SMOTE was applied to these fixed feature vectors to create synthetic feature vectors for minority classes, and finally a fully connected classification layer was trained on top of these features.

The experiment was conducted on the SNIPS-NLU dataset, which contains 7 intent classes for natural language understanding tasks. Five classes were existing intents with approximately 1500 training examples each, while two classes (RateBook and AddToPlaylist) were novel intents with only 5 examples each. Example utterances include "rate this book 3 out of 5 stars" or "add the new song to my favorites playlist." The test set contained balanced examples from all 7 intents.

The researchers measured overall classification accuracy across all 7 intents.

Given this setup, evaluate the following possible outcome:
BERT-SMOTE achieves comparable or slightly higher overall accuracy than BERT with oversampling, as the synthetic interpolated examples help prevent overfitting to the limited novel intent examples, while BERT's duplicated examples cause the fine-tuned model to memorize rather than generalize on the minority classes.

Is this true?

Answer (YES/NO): NO